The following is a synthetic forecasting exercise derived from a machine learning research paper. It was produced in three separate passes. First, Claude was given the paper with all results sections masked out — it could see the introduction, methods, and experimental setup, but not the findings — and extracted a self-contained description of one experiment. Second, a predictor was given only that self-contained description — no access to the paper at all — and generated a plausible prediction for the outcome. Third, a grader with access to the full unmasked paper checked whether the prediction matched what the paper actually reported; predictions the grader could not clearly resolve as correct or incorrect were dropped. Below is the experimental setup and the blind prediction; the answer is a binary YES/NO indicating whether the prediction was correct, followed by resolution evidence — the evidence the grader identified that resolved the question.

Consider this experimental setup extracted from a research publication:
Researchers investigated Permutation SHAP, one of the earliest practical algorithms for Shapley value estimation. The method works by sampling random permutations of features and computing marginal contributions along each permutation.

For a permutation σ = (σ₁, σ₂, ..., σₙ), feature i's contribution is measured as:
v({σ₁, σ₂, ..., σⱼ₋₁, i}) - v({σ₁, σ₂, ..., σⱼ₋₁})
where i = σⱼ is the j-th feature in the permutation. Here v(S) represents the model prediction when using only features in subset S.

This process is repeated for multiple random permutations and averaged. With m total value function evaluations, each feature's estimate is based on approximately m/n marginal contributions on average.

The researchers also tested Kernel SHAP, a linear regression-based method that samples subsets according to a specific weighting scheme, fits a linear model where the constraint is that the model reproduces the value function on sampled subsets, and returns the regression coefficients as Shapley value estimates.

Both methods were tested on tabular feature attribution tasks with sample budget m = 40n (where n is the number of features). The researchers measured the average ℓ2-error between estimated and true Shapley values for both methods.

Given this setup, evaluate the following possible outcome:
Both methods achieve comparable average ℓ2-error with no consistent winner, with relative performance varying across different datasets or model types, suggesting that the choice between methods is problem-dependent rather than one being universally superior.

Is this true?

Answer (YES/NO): NO